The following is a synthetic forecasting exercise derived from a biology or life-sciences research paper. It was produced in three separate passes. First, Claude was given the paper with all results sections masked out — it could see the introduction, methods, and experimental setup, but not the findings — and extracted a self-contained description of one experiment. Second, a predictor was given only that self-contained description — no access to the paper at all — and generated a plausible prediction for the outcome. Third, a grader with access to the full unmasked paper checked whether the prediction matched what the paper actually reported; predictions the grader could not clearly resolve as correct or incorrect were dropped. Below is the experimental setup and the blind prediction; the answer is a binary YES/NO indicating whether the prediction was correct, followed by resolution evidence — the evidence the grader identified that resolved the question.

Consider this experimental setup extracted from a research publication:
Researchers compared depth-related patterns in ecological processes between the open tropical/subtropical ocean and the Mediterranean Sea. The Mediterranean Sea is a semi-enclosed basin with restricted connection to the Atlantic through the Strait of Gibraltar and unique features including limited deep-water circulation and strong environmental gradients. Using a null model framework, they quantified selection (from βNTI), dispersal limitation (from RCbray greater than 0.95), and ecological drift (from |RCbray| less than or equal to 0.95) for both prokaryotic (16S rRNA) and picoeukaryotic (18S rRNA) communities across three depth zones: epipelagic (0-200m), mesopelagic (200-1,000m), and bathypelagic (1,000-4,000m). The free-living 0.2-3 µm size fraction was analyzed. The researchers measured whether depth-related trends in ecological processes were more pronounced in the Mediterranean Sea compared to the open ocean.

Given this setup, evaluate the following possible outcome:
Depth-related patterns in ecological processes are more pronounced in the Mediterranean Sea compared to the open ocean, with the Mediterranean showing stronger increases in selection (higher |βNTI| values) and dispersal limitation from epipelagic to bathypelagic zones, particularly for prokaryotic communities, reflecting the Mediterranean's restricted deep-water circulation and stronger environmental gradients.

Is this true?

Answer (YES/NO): NO